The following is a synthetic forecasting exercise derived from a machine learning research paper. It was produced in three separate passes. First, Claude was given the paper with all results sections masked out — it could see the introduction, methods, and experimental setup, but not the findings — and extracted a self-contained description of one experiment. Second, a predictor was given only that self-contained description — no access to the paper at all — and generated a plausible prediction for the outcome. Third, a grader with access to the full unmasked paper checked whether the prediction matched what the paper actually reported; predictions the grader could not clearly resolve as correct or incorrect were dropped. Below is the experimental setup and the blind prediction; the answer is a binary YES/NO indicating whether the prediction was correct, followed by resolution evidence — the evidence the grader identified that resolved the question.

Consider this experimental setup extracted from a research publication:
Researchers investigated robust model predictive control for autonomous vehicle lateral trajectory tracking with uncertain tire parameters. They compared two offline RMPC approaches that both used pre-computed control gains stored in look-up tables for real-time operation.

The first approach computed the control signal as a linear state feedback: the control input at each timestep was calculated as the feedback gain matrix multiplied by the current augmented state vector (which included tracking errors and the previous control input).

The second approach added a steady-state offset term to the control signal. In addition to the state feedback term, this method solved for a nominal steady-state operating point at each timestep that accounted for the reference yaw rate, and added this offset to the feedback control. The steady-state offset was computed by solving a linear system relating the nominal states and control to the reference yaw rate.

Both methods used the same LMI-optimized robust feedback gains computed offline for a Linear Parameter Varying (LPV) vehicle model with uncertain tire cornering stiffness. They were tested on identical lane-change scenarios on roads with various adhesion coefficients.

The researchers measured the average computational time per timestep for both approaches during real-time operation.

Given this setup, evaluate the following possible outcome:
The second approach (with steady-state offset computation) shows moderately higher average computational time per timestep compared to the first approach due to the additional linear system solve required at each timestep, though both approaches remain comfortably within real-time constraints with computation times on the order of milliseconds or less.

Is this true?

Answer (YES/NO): YES